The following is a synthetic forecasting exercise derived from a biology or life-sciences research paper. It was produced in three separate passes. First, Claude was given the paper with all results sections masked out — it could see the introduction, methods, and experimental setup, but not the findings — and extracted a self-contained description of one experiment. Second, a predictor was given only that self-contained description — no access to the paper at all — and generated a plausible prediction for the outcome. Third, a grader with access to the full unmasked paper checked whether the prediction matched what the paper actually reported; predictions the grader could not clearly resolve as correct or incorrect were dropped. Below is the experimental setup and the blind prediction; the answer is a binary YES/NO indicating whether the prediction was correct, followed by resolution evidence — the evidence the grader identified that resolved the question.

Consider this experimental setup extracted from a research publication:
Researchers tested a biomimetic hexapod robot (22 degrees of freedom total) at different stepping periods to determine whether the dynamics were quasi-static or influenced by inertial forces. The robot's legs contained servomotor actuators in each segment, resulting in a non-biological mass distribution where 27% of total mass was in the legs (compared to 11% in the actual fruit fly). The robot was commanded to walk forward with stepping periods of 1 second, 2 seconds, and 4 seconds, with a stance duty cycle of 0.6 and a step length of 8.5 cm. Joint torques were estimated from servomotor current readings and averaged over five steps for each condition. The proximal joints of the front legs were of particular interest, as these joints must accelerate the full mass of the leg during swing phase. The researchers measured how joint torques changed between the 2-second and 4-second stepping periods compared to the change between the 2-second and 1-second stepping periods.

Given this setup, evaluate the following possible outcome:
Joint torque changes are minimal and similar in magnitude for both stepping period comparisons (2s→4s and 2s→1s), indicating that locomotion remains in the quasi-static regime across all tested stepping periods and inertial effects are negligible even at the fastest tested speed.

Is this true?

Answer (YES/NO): NO